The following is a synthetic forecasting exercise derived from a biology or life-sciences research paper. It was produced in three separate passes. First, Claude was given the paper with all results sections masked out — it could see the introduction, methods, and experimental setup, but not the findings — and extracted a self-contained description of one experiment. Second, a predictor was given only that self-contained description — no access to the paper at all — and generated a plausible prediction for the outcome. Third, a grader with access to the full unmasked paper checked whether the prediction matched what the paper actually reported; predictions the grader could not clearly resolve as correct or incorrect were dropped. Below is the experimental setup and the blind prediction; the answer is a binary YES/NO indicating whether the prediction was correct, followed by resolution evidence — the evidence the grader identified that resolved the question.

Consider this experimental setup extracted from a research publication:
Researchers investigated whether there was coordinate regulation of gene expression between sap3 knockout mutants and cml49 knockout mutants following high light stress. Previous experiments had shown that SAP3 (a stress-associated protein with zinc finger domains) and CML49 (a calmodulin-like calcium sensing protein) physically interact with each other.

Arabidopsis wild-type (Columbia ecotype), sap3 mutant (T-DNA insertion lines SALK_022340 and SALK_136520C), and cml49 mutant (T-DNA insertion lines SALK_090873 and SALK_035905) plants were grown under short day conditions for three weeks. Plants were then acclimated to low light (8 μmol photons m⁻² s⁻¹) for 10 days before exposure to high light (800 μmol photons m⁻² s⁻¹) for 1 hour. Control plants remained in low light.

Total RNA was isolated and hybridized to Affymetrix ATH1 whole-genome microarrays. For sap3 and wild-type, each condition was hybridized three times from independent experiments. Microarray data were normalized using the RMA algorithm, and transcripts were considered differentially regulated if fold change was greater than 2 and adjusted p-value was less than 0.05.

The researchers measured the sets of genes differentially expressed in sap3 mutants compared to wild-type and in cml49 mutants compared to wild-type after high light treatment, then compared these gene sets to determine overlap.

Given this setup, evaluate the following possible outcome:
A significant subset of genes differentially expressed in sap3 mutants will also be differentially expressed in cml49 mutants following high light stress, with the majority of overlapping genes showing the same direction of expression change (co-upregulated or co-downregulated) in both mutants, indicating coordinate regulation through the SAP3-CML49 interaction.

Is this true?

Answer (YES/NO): YES